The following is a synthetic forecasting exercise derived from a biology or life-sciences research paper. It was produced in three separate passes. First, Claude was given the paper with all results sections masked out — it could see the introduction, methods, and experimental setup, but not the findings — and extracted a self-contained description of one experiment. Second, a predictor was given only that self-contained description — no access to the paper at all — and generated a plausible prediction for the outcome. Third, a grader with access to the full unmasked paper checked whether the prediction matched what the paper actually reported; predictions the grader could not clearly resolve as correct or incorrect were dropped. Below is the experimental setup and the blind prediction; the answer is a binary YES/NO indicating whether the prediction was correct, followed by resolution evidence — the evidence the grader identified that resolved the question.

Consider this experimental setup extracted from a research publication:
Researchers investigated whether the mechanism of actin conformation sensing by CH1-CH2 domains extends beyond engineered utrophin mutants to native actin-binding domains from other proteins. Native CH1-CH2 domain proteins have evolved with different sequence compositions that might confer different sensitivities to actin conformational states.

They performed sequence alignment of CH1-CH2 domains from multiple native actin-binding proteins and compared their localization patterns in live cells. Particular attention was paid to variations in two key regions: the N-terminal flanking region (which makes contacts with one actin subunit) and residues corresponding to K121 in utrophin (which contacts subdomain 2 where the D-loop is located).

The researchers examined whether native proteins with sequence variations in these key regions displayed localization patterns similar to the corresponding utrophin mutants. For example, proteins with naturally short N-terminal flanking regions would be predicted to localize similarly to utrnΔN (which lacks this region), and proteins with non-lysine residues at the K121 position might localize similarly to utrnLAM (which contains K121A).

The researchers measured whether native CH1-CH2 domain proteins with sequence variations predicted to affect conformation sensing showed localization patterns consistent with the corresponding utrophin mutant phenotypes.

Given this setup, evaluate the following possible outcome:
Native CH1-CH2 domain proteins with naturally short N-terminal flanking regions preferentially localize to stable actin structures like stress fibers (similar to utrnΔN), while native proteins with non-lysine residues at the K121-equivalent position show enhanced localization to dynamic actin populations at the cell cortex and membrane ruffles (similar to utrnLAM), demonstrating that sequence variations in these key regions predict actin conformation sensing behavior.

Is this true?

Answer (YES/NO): NO